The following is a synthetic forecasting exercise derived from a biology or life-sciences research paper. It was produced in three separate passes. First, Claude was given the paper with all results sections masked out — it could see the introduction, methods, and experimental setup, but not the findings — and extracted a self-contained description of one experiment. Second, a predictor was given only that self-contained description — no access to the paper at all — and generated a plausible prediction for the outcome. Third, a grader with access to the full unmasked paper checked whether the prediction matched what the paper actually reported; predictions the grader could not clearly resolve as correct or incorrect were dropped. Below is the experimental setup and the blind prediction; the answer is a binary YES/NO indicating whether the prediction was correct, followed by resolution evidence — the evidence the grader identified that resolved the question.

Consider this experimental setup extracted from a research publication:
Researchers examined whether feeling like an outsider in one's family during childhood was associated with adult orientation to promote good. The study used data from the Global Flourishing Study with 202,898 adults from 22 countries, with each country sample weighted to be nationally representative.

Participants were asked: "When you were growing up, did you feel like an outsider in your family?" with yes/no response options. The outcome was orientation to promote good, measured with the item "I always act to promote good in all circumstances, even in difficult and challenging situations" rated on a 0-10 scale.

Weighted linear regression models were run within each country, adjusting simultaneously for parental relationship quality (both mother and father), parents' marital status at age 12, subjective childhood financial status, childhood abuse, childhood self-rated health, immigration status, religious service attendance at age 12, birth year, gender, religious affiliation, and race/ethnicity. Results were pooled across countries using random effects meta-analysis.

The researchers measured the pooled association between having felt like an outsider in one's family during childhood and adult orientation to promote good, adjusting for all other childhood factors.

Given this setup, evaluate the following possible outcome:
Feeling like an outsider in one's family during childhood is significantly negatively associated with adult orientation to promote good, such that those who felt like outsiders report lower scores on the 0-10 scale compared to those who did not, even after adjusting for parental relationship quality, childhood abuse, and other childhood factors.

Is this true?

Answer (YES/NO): YES